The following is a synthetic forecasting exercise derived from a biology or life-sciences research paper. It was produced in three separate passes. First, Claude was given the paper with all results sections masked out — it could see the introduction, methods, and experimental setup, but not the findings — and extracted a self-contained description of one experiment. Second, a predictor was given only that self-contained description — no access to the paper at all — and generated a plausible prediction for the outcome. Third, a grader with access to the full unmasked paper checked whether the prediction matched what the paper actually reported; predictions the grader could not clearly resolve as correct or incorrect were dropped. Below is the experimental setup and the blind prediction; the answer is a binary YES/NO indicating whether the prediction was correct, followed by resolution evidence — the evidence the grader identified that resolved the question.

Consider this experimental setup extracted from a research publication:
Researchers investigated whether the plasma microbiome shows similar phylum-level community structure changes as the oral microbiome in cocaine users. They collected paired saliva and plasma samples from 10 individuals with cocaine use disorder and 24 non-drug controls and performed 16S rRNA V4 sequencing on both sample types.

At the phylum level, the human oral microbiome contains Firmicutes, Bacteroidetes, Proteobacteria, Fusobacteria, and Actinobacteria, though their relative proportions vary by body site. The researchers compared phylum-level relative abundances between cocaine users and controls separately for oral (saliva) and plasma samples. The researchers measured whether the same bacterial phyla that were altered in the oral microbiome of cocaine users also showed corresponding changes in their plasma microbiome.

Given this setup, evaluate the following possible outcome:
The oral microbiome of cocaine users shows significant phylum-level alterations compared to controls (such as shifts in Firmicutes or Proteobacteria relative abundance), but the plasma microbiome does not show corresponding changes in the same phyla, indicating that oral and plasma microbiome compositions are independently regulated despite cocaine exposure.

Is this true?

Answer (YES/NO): NO